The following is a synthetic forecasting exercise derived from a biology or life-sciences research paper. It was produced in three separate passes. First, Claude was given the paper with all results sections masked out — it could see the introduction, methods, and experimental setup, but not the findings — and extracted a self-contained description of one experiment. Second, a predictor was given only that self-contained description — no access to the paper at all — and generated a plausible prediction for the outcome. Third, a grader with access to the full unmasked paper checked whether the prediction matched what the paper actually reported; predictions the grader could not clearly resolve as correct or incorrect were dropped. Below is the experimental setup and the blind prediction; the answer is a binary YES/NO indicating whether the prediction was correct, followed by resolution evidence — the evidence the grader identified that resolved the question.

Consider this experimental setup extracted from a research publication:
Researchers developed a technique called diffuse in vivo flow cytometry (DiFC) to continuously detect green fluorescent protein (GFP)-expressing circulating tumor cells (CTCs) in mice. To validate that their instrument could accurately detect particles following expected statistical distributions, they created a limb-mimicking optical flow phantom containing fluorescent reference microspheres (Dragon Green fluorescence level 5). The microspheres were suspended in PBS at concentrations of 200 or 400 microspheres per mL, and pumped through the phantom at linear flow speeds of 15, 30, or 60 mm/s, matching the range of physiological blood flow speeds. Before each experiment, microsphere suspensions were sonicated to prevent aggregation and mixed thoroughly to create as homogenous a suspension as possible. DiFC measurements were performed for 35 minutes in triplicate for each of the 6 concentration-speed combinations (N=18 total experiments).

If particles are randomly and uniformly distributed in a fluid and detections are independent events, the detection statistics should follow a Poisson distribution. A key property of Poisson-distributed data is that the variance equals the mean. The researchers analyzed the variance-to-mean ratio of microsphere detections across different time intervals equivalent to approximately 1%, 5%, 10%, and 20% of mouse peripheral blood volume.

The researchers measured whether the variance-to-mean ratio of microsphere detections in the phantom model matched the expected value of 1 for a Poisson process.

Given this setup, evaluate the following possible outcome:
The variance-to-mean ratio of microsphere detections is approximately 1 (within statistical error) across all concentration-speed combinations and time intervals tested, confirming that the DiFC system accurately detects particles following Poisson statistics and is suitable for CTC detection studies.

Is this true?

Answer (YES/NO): YES